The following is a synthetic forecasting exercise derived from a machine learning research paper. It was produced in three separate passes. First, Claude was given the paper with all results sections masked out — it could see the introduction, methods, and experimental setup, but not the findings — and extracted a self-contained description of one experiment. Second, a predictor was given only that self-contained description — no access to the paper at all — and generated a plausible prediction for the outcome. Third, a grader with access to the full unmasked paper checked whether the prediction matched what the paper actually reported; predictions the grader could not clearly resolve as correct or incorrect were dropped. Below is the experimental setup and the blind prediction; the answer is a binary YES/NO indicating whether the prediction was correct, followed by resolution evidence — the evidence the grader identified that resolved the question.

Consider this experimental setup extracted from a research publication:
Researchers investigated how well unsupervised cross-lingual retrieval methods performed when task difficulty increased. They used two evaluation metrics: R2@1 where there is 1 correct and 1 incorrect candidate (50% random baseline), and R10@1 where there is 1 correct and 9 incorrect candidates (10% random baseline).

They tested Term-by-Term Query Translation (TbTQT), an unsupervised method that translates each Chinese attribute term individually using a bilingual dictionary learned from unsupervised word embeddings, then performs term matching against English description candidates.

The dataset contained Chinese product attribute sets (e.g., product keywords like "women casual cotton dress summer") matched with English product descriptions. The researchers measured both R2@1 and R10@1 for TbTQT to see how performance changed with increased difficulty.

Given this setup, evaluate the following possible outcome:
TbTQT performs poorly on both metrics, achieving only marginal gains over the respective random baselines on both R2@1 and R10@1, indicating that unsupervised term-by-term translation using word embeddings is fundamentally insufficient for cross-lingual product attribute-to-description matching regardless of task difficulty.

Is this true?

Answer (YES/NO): NO